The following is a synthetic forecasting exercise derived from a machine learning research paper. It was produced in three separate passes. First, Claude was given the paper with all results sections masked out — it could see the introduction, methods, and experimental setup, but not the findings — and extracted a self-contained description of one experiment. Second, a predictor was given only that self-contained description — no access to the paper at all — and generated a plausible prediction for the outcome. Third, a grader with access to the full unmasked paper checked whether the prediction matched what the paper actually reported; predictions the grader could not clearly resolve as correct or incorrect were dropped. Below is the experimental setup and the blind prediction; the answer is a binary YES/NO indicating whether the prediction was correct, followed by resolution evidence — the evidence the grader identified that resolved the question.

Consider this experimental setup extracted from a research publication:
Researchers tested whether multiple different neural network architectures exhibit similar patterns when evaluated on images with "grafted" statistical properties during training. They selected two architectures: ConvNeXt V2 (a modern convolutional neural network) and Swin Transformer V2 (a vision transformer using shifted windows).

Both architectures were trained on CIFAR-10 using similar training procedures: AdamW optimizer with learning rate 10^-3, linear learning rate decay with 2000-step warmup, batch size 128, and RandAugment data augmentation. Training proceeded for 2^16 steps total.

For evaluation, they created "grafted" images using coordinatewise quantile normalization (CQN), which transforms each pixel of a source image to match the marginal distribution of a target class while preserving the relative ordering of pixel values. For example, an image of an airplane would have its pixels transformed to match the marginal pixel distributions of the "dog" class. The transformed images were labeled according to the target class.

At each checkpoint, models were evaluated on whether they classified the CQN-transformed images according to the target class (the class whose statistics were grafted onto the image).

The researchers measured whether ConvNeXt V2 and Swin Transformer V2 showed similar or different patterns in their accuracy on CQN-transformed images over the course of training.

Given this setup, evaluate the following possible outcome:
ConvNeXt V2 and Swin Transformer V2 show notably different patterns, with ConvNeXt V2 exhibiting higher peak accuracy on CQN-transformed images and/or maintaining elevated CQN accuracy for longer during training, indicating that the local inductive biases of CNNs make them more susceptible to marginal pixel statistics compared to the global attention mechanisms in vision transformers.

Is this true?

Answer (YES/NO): NO